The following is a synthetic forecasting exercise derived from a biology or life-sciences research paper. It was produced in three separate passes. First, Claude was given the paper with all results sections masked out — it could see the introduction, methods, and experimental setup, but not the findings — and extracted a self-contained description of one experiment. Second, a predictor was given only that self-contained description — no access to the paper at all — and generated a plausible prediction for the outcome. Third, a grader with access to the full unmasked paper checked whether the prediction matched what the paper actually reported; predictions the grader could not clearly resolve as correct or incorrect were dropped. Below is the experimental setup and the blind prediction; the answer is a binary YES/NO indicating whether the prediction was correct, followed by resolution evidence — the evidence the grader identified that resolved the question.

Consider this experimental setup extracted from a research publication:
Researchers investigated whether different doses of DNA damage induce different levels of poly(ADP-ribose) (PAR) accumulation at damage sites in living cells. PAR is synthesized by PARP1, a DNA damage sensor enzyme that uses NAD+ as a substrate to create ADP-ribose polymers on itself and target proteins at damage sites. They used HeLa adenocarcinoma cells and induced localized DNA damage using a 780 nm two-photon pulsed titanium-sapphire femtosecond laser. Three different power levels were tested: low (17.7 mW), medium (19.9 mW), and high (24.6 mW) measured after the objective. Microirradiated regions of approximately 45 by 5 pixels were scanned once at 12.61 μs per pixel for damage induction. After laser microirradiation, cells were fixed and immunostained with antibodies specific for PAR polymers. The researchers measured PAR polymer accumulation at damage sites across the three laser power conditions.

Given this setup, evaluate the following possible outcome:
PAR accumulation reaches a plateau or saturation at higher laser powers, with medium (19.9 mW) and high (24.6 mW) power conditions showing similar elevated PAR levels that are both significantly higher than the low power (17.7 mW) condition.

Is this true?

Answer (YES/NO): NO